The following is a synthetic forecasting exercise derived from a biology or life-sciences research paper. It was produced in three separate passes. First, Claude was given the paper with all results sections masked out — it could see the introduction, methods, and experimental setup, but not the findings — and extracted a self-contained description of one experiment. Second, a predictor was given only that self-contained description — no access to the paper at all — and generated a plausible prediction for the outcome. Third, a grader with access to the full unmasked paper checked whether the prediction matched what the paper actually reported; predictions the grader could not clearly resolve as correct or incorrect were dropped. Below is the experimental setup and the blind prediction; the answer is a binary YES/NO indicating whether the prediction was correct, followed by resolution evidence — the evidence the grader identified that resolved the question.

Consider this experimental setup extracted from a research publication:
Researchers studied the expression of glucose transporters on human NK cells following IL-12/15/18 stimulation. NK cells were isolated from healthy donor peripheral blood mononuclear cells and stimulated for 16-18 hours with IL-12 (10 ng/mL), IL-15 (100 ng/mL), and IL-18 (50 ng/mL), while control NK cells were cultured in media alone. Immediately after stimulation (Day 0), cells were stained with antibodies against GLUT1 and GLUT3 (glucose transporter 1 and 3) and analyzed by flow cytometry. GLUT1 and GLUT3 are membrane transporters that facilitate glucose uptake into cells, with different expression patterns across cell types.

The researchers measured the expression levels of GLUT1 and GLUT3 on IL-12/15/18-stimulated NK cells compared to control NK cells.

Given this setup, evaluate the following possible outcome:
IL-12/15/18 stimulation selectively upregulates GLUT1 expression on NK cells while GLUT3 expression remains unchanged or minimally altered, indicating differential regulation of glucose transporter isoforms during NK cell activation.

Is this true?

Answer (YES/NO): NO